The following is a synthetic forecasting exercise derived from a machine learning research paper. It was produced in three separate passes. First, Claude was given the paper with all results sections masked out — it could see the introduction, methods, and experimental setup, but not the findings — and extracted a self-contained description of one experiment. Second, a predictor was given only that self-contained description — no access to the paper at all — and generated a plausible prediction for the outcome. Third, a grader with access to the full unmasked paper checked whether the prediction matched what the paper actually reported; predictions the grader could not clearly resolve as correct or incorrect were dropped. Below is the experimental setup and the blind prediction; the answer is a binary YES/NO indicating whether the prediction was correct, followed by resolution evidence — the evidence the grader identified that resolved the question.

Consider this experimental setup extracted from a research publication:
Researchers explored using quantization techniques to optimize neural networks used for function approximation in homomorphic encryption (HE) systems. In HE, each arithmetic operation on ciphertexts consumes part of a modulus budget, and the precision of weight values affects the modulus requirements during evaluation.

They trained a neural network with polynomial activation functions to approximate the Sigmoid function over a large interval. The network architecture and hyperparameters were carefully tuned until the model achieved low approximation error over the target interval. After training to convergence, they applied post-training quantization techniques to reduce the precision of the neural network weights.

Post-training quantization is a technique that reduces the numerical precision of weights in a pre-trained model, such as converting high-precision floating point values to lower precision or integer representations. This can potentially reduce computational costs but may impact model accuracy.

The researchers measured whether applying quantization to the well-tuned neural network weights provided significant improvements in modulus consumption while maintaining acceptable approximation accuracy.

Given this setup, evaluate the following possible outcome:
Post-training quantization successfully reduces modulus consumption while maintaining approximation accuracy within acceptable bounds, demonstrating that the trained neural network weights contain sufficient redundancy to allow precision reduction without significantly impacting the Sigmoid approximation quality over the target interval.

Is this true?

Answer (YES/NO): NO